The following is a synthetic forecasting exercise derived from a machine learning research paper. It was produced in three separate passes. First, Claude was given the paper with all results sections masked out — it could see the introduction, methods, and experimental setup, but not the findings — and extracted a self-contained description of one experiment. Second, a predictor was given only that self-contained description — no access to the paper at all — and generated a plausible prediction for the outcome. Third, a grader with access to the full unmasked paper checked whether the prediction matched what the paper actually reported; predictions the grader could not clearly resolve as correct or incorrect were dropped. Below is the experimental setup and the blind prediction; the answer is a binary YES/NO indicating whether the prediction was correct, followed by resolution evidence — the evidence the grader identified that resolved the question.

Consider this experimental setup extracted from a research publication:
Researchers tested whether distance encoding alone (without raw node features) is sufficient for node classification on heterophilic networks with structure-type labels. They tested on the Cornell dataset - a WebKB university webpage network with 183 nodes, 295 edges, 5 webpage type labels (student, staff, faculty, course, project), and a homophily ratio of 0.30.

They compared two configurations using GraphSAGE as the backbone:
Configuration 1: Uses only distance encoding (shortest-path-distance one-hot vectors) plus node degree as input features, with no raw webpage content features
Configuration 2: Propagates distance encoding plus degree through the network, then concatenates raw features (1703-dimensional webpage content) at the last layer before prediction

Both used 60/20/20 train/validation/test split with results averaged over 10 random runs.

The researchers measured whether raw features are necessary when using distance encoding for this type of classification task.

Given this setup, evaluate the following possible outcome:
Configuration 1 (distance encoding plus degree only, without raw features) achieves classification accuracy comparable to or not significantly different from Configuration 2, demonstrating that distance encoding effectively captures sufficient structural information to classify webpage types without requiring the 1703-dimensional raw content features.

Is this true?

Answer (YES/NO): NO